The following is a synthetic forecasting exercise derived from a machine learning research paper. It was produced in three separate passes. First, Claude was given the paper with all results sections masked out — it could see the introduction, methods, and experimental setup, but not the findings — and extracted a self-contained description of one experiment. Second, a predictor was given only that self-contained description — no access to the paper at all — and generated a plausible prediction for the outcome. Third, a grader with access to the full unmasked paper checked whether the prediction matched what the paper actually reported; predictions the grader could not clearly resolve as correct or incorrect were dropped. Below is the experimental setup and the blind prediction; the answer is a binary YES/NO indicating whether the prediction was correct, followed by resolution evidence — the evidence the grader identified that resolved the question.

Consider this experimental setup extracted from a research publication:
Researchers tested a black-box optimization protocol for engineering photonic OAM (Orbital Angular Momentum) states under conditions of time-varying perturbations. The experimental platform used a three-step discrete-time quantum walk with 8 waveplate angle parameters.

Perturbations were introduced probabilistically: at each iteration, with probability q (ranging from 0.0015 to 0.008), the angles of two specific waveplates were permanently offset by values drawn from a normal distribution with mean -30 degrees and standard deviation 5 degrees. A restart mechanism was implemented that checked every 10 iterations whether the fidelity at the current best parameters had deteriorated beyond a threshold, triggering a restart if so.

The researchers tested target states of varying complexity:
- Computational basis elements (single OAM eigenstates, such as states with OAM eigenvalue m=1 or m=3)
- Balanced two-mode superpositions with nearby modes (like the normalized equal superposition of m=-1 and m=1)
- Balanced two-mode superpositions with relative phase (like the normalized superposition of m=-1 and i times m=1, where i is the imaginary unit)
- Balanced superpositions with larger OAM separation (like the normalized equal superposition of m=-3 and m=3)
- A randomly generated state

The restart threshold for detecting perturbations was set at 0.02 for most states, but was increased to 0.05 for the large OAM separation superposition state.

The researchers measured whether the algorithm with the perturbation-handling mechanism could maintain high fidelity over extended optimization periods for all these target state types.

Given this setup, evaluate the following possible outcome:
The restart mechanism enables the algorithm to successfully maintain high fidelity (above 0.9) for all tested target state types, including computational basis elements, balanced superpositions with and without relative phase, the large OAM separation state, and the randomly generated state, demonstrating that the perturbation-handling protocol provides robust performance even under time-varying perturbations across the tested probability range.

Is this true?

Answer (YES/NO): YES